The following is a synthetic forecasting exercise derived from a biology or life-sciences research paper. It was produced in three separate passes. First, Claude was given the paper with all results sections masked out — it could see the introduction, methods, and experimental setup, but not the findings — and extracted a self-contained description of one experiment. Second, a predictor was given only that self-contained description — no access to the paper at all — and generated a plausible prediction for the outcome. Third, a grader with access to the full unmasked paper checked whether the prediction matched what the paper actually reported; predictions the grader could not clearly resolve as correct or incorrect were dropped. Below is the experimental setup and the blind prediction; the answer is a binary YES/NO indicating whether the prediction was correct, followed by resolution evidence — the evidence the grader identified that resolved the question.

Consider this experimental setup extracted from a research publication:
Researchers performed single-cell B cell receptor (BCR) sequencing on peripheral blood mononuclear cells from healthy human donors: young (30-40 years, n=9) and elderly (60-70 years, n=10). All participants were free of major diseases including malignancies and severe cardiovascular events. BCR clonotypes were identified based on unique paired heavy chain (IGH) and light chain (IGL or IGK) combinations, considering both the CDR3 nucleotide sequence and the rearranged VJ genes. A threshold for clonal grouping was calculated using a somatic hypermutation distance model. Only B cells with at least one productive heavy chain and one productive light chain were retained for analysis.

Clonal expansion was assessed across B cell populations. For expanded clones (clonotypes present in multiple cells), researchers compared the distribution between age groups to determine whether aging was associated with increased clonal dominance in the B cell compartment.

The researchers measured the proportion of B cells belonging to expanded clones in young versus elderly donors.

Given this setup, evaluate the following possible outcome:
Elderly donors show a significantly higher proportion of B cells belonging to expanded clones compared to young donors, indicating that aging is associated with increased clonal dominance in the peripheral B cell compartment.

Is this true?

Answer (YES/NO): NO